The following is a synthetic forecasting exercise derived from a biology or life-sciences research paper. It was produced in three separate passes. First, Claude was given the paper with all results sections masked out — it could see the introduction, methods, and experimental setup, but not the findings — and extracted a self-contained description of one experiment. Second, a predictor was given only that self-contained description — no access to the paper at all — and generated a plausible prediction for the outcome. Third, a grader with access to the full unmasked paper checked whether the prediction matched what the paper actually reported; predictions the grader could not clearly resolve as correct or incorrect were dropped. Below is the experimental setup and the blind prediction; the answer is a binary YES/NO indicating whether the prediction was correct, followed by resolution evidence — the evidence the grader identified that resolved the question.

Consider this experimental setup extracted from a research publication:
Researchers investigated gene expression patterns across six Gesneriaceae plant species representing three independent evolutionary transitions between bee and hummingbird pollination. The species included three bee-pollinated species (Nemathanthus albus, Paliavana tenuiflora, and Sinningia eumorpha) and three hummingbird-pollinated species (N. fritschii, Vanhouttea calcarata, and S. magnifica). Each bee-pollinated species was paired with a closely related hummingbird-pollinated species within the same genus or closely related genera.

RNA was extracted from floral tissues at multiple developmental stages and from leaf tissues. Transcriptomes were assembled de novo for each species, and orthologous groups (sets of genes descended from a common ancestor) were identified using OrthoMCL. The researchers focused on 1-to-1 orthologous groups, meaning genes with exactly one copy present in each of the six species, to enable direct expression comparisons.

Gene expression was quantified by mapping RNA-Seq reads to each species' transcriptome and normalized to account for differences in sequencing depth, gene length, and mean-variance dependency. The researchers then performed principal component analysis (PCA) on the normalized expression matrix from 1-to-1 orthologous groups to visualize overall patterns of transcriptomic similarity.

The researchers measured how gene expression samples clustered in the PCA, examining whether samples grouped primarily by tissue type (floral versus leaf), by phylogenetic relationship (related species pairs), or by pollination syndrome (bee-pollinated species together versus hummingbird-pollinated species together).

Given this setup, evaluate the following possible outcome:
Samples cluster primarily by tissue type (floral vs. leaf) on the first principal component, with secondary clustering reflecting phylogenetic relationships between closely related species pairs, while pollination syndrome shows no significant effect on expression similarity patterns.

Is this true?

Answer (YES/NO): NO